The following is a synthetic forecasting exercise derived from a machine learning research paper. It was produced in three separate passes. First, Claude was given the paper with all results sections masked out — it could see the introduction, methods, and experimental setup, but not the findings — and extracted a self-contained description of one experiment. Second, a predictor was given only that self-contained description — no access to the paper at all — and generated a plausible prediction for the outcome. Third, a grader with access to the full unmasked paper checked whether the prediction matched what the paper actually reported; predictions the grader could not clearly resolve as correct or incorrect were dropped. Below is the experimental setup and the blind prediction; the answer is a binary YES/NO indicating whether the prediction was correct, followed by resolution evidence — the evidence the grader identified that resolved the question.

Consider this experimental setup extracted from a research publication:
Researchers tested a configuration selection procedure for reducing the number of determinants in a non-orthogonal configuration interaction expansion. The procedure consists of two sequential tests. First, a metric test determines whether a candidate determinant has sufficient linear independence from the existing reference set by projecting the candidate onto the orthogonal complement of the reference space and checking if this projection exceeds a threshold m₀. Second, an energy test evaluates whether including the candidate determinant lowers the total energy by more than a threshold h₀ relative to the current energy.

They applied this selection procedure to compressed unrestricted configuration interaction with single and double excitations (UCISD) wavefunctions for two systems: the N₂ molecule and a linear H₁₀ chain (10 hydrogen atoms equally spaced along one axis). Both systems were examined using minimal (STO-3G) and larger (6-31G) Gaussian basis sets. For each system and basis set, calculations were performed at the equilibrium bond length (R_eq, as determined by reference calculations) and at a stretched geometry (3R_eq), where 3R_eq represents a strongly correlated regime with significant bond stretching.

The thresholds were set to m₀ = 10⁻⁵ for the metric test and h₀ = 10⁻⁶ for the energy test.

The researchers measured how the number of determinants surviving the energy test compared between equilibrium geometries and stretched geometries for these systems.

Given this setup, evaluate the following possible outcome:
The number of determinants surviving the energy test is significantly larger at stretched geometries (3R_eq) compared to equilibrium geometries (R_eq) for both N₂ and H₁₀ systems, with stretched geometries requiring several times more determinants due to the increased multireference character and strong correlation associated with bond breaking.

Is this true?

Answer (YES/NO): NO